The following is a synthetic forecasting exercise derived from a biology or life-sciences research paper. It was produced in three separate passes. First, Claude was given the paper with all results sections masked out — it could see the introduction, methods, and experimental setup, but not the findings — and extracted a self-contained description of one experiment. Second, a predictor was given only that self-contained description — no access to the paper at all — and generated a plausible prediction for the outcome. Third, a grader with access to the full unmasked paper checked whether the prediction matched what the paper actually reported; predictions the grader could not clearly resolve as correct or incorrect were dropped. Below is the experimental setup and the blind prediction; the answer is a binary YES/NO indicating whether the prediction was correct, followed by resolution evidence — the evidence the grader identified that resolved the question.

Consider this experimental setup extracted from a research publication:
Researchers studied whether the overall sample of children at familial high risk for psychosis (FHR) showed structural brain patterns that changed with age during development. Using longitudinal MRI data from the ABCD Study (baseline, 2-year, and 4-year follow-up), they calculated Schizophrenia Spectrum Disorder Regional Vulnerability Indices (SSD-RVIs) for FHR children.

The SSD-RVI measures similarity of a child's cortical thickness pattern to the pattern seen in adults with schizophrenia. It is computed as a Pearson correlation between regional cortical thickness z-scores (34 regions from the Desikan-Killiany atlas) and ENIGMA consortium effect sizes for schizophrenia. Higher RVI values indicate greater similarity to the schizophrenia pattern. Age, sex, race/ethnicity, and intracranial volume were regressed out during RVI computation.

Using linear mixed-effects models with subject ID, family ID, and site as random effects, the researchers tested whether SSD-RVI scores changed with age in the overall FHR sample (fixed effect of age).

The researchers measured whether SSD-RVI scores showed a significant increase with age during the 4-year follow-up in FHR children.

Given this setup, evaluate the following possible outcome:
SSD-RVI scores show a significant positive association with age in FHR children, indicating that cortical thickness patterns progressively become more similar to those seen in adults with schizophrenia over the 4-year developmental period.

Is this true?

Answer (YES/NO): NO